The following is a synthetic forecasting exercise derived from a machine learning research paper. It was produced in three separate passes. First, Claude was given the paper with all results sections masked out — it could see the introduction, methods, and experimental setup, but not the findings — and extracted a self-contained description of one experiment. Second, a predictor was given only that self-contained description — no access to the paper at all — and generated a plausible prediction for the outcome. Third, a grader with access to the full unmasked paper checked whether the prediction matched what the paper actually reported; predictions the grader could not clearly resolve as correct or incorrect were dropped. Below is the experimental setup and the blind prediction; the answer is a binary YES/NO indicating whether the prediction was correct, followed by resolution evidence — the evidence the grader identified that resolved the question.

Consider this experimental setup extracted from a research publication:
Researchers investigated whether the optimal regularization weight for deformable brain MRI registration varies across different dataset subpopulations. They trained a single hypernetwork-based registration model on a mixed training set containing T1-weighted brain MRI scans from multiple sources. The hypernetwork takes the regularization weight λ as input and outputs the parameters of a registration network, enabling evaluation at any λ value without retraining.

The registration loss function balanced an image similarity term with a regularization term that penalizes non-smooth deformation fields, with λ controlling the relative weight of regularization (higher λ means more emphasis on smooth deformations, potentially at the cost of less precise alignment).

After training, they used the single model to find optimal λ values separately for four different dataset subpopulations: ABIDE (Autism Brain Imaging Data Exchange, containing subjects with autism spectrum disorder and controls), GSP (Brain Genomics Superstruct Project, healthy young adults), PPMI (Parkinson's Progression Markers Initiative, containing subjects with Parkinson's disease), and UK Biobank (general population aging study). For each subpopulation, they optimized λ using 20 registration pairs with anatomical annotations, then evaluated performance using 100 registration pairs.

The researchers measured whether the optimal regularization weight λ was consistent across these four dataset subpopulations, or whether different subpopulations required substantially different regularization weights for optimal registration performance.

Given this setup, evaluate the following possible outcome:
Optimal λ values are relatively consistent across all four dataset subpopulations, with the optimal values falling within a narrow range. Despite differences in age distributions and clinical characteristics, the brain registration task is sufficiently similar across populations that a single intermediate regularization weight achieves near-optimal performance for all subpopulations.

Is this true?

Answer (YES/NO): NO